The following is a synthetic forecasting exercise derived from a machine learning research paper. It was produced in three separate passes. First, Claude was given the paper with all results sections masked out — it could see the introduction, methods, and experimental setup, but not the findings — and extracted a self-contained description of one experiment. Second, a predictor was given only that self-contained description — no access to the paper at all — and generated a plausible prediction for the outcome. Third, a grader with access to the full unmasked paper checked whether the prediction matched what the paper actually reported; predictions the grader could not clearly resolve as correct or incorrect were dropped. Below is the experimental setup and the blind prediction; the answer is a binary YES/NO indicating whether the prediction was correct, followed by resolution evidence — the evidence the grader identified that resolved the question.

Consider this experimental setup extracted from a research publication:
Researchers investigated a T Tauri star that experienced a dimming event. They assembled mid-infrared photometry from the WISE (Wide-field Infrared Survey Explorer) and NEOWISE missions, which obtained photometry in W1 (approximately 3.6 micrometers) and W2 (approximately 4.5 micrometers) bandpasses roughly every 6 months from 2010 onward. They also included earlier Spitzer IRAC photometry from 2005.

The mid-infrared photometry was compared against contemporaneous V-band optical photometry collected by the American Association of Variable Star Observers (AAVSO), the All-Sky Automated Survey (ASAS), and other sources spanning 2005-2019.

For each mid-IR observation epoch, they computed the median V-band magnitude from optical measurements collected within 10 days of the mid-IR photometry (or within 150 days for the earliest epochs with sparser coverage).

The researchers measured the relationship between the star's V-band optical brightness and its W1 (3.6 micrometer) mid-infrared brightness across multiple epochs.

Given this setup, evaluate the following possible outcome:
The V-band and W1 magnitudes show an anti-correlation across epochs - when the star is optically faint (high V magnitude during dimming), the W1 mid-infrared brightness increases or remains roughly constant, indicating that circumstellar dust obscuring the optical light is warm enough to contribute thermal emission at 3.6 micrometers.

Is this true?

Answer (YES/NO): YES